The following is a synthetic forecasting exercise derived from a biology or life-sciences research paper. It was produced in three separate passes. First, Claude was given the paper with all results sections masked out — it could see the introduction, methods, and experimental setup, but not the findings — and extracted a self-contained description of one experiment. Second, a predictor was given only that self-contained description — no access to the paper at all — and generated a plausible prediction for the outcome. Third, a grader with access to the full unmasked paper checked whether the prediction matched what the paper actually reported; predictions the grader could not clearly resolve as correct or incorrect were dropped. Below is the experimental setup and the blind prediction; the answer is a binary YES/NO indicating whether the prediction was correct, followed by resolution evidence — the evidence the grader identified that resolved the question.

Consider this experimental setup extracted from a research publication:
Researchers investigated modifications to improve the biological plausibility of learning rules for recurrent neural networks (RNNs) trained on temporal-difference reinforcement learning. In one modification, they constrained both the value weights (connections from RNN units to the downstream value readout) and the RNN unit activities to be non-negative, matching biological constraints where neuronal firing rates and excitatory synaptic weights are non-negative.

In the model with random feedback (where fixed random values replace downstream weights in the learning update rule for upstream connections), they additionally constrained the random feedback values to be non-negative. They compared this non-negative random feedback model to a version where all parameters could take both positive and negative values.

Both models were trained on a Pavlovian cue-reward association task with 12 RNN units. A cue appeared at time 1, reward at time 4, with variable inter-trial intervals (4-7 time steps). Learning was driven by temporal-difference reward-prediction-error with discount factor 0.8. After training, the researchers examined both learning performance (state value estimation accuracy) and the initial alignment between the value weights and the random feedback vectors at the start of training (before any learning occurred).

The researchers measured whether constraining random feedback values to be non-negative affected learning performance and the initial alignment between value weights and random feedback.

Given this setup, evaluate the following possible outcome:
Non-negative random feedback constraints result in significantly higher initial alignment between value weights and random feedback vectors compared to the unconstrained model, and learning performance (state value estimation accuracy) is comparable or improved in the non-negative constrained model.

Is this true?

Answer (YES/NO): YES